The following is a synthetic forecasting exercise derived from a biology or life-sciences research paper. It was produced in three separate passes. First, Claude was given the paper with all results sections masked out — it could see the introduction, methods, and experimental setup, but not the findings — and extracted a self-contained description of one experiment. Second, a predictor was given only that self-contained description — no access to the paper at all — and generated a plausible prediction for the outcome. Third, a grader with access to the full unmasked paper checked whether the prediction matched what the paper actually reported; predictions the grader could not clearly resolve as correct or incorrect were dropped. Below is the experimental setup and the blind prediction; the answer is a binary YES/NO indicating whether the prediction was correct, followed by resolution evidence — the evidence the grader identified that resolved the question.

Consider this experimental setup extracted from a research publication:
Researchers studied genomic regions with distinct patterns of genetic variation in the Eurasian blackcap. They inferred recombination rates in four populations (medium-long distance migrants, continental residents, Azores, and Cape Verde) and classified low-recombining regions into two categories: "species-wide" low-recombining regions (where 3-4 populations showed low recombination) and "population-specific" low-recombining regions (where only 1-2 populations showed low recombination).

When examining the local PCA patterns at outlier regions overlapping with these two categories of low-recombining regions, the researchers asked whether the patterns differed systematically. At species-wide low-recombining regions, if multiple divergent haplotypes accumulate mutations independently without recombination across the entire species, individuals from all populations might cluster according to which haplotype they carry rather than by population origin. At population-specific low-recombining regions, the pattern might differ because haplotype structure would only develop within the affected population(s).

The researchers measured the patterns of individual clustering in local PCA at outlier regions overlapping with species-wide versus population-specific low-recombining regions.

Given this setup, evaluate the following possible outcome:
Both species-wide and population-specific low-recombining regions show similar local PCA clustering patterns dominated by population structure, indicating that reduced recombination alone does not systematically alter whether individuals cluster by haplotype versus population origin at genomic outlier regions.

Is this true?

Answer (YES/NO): NO